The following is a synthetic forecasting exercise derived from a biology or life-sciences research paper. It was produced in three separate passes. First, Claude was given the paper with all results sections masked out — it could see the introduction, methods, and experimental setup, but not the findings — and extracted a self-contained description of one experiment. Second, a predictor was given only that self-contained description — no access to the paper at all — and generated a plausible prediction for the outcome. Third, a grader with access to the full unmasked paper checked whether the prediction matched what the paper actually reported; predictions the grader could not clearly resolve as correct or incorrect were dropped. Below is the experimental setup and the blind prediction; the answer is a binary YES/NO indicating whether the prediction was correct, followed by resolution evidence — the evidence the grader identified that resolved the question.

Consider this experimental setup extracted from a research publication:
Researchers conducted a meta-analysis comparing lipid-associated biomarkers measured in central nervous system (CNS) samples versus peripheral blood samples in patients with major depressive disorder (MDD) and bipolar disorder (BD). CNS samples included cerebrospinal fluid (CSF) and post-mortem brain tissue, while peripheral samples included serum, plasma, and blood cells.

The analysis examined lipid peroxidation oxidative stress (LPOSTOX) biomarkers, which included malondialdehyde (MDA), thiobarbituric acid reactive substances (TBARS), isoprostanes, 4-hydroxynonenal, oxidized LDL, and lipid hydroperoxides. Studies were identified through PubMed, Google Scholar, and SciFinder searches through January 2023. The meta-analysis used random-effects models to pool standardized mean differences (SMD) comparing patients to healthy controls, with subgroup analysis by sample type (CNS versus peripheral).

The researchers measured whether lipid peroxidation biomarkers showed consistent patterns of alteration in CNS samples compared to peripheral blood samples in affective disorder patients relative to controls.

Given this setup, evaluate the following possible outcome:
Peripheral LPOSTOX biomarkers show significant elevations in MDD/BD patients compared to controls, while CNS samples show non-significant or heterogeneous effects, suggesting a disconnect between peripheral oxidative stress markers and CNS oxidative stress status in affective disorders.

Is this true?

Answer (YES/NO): NO